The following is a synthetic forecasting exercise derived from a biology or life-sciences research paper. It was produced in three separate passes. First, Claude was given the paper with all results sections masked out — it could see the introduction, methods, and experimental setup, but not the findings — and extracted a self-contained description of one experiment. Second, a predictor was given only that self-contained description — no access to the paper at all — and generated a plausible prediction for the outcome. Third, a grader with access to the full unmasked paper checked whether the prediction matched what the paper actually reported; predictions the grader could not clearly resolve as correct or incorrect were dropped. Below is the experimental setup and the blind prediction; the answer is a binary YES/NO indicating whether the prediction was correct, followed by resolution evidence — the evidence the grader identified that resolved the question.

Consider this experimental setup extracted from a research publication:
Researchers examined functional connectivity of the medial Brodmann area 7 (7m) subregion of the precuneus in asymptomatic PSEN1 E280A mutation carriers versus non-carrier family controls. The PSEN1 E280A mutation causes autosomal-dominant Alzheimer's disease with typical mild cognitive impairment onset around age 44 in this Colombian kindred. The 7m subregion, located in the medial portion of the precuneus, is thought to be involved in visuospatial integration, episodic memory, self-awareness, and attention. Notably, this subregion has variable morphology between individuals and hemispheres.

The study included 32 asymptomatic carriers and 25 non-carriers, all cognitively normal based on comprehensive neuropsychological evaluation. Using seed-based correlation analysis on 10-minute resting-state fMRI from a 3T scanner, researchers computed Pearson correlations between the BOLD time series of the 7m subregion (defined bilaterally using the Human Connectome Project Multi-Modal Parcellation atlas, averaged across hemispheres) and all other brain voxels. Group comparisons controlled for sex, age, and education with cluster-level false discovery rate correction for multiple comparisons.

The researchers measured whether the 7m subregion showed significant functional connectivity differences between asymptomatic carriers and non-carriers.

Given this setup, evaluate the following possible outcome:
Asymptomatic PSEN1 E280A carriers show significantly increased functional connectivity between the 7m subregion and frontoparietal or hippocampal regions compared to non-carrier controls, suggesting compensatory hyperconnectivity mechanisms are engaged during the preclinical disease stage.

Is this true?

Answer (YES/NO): NO